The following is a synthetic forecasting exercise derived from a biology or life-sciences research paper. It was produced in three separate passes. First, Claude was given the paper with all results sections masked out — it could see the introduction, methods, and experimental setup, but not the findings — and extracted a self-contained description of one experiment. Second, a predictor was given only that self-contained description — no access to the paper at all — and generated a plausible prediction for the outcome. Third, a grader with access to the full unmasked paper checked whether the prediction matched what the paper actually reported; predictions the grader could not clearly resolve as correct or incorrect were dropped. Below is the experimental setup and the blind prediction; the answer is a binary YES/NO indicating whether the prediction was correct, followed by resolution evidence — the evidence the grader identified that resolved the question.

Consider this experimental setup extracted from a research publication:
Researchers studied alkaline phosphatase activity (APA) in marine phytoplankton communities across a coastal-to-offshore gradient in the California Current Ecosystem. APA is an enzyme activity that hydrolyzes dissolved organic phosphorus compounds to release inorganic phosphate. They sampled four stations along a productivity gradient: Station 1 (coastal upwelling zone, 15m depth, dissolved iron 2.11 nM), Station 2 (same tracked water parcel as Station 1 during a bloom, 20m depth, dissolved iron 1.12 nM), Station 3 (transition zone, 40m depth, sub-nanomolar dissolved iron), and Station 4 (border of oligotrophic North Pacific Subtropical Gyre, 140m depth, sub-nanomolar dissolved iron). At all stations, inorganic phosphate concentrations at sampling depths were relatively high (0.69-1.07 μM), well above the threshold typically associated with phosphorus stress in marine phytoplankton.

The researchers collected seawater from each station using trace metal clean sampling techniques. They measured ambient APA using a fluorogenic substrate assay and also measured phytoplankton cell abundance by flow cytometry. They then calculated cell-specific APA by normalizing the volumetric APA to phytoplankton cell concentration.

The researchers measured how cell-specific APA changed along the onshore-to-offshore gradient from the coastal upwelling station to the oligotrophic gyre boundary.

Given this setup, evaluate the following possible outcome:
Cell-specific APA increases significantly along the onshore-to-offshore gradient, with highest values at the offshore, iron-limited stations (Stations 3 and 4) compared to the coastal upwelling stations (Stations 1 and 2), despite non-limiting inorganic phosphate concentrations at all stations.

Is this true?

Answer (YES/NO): YES